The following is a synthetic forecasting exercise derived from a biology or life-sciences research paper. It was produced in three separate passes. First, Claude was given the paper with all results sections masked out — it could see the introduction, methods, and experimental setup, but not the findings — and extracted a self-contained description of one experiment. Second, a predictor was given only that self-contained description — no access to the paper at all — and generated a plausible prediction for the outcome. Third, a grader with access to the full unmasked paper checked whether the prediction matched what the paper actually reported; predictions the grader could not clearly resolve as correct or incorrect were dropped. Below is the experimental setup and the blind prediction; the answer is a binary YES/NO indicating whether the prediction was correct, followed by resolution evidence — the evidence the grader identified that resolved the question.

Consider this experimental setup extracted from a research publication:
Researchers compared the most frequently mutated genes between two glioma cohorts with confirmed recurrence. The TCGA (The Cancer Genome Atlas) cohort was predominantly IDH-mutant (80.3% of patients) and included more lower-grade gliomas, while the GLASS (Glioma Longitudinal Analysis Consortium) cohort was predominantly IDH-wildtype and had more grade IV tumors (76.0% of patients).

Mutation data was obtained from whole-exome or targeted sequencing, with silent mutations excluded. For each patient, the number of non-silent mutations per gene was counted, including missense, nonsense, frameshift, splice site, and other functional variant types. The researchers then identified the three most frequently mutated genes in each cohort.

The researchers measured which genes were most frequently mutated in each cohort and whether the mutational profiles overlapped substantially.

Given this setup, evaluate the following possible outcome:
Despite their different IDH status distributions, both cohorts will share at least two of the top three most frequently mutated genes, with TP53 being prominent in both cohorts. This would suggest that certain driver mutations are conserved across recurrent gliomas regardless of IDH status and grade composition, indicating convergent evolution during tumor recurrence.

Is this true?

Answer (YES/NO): NO